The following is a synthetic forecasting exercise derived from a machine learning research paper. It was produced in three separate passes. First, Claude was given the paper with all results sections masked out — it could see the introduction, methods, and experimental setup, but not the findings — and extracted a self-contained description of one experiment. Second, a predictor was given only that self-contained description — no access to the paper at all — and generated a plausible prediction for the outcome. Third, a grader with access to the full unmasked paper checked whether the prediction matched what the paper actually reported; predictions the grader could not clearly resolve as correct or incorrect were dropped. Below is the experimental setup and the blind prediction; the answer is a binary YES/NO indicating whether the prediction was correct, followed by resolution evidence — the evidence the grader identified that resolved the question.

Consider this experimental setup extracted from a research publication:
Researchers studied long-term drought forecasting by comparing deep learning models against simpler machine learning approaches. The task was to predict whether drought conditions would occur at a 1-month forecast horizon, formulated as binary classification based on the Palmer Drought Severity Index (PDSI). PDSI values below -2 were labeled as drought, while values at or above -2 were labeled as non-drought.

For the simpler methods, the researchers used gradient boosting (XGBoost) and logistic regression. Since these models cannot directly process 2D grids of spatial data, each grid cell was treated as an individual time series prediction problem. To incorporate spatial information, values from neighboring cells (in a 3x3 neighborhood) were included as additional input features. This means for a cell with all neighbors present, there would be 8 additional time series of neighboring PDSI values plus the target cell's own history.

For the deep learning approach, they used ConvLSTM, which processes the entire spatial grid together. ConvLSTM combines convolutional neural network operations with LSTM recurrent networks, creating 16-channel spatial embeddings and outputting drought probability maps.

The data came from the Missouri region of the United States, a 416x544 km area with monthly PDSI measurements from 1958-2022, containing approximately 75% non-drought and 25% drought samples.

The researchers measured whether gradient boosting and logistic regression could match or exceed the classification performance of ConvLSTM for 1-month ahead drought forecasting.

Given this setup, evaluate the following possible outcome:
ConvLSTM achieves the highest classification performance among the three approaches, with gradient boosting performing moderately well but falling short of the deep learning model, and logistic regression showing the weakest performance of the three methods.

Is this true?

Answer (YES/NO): NO